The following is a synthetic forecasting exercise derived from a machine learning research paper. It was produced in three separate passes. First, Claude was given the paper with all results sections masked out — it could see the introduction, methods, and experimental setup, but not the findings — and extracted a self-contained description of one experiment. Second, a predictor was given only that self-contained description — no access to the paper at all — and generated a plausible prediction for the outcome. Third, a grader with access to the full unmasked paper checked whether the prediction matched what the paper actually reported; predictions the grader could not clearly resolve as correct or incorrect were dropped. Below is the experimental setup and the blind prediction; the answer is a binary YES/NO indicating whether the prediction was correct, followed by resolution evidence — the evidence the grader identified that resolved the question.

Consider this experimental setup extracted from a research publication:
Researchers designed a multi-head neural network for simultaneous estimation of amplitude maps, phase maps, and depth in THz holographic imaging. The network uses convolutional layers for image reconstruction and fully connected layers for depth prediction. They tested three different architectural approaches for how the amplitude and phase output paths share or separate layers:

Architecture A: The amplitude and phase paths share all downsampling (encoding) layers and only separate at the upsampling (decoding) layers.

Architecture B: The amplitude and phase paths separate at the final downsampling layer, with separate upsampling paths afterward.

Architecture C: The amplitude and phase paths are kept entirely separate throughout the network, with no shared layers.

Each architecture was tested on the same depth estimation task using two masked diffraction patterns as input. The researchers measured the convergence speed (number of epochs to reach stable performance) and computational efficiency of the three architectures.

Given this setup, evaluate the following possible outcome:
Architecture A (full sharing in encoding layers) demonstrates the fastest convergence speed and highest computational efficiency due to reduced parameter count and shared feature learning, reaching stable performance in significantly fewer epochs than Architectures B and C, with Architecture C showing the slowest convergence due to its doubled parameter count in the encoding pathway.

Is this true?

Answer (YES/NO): NO